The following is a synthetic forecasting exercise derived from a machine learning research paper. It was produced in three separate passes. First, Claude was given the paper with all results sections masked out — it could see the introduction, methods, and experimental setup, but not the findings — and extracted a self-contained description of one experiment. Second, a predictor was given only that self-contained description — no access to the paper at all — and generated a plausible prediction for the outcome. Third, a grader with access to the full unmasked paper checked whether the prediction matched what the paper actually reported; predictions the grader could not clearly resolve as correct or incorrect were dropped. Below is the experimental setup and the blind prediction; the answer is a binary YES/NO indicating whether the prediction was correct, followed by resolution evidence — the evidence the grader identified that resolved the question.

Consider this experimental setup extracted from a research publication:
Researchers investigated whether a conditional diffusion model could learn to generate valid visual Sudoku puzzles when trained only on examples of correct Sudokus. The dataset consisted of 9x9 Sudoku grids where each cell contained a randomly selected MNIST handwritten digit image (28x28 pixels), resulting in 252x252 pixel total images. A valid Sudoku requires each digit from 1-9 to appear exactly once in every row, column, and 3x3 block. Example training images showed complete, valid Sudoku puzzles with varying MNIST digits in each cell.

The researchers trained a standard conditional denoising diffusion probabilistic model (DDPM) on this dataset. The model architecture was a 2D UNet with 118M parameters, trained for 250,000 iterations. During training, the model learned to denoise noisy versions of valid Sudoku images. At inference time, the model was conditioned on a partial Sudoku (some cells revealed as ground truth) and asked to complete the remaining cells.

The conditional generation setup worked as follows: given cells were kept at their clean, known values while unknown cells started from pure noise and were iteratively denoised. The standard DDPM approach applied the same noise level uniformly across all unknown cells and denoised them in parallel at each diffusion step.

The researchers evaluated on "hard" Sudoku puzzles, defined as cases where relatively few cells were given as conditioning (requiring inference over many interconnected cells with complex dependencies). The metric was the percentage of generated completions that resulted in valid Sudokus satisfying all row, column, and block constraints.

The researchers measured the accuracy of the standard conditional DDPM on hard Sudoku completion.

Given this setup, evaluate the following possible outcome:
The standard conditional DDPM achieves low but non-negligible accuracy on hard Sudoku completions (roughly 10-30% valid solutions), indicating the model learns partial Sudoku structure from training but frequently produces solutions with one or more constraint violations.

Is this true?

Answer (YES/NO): NO